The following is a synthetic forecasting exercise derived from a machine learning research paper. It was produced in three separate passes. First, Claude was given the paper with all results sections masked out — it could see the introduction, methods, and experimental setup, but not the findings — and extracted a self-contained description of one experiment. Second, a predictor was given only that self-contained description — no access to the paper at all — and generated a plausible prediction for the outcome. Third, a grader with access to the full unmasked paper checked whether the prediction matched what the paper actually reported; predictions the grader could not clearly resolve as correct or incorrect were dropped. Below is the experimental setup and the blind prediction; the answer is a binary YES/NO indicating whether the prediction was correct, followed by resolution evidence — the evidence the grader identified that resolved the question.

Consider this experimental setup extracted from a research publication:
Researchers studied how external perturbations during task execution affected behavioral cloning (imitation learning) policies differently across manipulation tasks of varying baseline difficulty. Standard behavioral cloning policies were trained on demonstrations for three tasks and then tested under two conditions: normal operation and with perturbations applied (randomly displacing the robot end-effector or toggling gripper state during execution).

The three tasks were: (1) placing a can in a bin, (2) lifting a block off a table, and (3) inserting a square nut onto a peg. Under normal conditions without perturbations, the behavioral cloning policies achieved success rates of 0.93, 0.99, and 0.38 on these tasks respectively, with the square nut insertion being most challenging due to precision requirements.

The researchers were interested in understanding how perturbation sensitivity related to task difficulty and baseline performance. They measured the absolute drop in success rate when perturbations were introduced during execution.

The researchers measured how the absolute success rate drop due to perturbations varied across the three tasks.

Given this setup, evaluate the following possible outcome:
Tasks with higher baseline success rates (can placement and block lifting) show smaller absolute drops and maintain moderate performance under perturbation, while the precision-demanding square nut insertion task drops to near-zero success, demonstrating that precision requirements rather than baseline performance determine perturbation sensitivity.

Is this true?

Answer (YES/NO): NO